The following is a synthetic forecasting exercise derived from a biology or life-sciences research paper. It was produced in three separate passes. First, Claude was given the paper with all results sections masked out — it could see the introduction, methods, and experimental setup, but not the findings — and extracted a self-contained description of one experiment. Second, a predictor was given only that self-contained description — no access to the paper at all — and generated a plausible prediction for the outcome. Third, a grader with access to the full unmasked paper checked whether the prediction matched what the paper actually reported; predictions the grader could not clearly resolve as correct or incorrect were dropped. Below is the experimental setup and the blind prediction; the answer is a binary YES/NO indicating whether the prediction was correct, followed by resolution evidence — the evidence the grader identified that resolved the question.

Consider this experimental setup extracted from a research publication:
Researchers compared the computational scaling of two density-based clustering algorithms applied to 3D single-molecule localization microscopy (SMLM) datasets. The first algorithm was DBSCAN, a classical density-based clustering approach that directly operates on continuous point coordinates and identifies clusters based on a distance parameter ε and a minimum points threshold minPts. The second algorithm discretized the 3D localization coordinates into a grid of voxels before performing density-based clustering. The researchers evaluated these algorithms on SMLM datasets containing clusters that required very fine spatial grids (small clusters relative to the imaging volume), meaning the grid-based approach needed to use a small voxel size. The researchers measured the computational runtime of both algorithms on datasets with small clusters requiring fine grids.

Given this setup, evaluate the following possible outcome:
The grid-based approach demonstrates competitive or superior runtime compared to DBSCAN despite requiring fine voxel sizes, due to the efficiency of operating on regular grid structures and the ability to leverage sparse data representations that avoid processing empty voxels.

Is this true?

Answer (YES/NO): NO